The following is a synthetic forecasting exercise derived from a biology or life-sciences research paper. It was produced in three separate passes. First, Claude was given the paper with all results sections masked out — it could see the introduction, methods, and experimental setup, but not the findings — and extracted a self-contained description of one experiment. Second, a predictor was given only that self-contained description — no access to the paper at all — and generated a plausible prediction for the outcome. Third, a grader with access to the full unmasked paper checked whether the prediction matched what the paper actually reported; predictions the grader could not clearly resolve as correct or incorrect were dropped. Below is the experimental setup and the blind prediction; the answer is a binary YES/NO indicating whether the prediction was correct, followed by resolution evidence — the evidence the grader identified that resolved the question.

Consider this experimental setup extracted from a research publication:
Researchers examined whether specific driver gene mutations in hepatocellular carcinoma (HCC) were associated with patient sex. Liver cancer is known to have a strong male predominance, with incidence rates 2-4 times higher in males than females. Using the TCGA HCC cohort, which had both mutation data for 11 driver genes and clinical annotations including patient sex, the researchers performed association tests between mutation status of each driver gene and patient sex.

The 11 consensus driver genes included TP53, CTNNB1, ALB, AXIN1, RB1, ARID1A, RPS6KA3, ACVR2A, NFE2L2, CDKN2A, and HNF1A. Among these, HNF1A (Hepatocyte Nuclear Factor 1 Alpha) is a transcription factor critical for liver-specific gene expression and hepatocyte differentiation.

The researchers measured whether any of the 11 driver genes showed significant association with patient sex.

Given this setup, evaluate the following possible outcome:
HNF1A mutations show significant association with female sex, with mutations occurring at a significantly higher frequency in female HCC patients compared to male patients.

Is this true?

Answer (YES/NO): NO